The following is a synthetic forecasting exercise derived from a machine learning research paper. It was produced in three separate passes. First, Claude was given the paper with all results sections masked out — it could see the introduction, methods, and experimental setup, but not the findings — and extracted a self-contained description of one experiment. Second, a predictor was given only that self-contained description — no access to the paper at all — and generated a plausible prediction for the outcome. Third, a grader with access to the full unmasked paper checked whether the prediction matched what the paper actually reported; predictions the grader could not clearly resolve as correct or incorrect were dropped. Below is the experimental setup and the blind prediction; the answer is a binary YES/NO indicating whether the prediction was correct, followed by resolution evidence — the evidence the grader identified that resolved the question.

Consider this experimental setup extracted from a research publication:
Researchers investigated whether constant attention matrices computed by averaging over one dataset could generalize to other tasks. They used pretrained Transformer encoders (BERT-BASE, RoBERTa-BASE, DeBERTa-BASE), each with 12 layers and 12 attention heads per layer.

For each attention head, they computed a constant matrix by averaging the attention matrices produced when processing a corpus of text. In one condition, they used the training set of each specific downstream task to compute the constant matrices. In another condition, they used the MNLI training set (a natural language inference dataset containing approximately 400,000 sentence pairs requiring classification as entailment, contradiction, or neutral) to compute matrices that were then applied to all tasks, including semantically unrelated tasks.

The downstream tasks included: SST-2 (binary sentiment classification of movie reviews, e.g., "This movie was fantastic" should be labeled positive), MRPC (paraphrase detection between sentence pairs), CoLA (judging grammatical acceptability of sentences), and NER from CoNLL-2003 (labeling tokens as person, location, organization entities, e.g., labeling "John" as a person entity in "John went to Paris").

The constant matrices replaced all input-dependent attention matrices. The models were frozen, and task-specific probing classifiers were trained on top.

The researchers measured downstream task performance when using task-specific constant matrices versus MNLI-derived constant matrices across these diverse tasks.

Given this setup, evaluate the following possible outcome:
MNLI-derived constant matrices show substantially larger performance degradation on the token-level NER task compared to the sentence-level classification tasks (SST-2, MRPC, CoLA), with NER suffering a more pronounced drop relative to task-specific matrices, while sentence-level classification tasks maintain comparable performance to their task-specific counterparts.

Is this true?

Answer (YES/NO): NO